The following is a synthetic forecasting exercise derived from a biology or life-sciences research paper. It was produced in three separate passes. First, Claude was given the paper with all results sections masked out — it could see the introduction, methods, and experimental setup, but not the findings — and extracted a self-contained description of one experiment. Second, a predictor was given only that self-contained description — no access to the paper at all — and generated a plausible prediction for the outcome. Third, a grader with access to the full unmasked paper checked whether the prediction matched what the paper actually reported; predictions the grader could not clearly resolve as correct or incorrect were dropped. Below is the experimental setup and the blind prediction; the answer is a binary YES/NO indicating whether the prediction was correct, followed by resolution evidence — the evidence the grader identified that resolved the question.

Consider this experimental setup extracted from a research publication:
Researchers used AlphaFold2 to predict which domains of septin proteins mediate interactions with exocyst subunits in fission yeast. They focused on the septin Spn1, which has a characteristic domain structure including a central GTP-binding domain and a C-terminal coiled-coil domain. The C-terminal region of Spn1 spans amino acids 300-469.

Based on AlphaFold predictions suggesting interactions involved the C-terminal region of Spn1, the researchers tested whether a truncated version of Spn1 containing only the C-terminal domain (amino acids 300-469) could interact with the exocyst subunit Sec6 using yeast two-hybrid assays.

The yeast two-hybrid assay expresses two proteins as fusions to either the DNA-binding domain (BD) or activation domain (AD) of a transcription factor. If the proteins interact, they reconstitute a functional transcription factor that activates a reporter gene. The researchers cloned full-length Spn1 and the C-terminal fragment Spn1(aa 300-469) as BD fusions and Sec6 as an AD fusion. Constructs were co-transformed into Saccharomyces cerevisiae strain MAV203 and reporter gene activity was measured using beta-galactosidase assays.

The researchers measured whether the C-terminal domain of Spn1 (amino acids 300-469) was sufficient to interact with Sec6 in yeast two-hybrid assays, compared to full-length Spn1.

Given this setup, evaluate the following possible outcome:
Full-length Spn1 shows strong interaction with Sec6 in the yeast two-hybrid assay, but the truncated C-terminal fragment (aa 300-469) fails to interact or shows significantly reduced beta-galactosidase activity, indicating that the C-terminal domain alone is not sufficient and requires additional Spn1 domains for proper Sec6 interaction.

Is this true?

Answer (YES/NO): NO